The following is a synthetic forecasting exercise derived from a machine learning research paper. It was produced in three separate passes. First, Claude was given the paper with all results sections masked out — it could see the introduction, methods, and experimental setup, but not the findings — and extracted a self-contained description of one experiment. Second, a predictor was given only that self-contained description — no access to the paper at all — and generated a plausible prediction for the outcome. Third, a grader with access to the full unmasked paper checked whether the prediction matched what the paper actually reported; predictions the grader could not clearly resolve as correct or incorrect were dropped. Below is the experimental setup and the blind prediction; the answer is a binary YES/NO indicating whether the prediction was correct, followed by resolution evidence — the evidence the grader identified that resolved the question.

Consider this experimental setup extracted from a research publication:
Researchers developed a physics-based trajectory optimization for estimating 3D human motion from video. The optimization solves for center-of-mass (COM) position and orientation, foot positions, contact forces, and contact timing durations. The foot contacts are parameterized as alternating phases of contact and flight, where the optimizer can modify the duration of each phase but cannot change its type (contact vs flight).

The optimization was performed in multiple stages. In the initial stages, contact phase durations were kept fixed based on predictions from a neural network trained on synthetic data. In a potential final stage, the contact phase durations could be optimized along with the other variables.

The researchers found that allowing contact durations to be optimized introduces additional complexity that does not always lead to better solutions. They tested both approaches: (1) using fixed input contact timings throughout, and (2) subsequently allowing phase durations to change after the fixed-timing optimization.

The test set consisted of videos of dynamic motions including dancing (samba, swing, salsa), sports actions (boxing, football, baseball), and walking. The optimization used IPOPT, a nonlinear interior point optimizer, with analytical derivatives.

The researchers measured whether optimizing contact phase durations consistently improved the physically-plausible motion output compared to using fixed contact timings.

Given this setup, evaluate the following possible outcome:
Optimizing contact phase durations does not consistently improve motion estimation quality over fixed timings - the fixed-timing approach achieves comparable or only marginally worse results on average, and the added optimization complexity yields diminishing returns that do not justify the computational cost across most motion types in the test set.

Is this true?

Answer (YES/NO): NO